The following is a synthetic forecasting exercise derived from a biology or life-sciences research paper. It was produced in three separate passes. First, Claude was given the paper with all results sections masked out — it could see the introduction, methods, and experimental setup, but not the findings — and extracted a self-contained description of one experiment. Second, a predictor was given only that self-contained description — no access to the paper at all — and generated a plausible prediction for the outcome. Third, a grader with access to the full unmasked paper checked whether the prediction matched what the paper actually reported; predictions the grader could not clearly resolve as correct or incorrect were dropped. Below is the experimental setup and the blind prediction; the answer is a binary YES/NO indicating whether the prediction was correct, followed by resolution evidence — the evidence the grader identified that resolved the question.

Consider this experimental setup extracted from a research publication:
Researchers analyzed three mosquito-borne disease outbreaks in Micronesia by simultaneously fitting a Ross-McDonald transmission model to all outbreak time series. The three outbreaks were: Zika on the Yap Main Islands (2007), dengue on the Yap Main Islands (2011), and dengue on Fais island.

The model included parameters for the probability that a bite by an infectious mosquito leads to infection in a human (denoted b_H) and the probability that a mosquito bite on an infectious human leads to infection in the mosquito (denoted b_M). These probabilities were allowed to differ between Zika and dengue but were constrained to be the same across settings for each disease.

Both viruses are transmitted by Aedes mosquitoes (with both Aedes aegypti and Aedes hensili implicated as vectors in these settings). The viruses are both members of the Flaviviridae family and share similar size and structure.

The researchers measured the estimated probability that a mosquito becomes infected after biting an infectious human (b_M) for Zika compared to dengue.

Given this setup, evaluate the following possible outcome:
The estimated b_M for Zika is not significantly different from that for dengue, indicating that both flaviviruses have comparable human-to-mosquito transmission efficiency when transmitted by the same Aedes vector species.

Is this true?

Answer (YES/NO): YES